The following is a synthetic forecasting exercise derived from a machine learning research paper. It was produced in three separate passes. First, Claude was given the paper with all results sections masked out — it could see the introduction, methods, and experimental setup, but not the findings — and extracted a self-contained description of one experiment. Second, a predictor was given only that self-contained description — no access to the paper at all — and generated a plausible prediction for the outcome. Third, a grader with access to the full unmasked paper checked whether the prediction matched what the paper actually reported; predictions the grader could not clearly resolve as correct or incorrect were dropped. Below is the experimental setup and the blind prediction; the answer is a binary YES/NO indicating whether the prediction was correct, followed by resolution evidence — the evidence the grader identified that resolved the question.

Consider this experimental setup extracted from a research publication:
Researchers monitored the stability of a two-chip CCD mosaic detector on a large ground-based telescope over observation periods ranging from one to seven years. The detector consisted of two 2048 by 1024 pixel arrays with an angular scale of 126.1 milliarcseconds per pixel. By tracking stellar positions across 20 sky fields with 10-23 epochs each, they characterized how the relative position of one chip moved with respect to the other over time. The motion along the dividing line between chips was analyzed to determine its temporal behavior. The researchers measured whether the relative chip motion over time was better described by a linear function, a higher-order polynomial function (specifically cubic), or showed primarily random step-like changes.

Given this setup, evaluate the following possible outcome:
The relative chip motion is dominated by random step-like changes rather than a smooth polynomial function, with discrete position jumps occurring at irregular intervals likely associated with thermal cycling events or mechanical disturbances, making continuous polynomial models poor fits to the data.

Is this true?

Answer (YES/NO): NO